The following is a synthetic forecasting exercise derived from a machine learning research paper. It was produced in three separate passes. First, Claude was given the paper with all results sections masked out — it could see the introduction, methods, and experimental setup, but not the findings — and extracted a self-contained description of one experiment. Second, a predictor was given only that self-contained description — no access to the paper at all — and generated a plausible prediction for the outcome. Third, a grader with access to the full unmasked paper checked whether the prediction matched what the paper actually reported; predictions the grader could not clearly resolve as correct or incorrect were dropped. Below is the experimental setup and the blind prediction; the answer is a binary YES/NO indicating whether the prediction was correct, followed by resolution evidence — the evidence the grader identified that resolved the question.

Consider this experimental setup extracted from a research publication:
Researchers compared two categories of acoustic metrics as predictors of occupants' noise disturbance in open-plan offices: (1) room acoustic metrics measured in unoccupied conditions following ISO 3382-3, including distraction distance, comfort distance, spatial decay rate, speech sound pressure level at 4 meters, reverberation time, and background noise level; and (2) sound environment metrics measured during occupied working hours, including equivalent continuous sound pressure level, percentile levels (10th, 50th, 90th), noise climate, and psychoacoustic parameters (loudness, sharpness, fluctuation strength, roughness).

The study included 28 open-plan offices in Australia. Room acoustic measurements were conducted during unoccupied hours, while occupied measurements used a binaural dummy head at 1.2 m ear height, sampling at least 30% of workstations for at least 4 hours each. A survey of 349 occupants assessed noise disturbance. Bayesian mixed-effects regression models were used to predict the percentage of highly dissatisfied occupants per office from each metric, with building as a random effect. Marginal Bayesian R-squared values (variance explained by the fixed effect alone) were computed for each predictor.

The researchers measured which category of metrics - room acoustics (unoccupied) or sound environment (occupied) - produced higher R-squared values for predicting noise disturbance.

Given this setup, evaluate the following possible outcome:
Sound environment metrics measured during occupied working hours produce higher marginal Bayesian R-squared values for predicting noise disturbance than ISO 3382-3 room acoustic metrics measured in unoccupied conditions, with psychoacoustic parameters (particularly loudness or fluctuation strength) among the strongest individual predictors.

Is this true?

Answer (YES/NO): NO